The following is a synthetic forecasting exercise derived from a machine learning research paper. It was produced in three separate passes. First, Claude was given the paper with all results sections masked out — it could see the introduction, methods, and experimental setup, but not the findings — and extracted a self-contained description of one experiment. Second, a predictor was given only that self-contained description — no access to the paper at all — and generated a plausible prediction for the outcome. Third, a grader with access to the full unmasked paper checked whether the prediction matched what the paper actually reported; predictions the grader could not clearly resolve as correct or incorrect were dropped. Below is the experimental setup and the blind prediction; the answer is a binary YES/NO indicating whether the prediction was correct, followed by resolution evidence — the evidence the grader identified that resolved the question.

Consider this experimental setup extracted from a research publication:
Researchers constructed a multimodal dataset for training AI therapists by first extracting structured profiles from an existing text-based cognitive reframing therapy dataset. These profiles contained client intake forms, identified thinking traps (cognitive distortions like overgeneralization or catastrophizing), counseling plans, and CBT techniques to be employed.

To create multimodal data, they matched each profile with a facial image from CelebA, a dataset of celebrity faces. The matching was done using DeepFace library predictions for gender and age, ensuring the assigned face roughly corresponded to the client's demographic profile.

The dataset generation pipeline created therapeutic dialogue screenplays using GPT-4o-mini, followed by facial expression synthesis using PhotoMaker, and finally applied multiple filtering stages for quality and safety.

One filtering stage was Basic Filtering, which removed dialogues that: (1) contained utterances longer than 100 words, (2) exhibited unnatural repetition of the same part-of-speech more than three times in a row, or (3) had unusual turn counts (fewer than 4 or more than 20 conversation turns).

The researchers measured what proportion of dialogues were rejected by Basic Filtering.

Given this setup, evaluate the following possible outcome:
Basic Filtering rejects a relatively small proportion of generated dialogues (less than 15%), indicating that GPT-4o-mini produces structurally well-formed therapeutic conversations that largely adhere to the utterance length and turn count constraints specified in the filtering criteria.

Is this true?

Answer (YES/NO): YES